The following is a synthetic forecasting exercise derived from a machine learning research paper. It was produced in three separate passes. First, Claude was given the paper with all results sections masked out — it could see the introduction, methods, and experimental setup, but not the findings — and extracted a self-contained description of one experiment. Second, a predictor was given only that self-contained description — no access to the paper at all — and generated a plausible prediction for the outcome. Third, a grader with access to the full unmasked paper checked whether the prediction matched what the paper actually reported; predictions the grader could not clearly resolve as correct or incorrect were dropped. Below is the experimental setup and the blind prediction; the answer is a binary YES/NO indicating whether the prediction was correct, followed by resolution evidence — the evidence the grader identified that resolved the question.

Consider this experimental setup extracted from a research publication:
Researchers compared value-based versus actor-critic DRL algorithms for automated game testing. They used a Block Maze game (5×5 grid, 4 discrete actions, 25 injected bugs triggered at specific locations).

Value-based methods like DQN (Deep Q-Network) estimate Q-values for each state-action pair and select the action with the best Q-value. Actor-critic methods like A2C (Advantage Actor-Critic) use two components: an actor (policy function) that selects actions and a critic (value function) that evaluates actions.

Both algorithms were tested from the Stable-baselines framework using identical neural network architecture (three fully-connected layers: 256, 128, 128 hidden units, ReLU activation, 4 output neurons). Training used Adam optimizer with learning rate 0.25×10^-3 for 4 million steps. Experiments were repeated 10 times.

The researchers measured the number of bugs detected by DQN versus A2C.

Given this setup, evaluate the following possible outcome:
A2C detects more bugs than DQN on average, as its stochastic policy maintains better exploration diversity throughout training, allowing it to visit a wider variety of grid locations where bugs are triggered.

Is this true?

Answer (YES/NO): YES